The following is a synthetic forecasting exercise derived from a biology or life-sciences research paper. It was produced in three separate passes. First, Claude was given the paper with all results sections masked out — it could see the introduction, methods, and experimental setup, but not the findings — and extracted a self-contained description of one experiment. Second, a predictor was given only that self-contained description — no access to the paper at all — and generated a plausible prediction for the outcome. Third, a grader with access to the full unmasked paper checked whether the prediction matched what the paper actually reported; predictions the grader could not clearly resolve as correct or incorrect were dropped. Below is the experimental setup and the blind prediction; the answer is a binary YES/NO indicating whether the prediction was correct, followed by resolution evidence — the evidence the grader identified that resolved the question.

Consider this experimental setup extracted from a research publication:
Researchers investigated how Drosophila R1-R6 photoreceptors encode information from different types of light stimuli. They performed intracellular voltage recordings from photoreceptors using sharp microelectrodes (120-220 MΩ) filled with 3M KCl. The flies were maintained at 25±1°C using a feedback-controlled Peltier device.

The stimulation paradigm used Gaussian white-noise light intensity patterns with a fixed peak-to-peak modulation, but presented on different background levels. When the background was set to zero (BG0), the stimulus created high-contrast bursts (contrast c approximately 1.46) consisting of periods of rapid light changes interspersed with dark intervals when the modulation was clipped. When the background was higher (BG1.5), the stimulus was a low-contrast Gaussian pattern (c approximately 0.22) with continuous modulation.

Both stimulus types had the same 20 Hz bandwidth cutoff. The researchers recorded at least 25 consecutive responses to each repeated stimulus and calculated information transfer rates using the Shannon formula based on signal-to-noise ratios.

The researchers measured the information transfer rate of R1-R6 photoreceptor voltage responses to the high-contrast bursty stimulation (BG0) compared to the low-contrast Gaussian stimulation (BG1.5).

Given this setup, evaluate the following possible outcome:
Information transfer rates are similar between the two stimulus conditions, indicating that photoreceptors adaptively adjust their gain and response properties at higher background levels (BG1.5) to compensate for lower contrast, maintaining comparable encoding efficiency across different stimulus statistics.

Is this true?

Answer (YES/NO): NO